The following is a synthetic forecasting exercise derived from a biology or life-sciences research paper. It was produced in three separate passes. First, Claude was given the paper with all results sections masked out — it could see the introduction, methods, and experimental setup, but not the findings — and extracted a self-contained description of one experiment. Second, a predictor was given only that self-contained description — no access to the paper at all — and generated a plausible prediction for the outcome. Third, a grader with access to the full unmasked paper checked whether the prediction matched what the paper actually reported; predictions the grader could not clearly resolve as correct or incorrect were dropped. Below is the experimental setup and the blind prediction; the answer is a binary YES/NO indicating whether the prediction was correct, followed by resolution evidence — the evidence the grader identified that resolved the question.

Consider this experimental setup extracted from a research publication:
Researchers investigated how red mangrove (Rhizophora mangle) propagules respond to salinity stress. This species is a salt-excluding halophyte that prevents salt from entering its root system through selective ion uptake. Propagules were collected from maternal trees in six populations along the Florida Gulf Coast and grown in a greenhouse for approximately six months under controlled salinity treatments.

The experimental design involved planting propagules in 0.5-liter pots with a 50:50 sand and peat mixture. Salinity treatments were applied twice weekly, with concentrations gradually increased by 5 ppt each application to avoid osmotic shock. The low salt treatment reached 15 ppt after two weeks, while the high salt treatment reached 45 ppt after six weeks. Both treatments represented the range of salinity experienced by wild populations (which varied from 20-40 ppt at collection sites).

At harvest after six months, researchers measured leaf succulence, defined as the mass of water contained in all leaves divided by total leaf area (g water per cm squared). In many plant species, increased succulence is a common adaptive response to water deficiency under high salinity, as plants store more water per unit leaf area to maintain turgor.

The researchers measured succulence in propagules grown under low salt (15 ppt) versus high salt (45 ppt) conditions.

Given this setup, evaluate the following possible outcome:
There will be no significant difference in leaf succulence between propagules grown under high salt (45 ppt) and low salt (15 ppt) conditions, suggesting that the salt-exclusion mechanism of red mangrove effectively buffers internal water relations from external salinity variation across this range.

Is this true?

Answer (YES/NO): NO